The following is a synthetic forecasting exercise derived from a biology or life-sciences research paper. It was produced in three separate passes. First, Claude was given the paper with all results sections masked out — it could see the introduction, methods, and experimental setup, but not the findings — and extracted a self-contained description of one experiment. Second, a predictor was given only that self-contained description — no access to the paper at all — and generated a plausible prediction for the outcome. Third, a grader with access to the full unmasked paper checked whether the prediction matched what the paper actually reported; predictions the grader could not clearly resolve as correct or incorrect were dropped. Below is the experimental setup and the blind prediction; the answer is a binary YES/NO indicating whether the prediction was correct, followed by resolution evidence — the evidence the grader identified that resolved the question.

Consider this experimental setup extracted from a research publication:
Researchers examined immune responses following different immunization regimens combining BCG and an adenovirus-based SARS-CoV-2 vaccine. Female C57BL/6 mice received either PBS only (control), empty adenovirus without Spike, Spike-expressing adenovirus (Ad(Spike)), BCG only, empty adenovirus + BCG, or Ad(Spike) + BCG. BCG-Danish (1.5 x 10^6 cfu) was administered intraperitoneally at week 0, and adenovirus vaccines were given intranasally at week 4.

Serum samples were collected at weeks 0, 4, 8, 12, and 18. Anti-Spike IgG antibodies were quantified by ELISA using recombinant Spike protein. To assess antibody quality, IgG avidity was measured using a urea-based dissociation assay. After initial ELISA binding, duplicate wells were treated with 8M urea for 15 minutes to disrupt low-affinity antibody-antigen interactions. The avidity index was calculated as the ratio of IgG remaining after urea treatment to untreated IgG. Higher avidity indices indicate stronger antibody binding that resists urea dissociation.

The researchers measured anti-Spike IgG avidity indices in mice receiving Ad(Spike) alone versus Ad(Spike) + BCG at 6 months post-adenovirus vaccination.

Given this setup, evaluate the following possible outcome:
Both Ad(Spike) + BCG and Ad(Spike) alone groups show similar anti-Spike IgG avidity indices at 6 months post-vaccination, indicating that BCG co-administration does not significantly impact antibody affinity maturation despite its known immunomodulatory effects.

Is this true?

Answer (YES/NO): YES